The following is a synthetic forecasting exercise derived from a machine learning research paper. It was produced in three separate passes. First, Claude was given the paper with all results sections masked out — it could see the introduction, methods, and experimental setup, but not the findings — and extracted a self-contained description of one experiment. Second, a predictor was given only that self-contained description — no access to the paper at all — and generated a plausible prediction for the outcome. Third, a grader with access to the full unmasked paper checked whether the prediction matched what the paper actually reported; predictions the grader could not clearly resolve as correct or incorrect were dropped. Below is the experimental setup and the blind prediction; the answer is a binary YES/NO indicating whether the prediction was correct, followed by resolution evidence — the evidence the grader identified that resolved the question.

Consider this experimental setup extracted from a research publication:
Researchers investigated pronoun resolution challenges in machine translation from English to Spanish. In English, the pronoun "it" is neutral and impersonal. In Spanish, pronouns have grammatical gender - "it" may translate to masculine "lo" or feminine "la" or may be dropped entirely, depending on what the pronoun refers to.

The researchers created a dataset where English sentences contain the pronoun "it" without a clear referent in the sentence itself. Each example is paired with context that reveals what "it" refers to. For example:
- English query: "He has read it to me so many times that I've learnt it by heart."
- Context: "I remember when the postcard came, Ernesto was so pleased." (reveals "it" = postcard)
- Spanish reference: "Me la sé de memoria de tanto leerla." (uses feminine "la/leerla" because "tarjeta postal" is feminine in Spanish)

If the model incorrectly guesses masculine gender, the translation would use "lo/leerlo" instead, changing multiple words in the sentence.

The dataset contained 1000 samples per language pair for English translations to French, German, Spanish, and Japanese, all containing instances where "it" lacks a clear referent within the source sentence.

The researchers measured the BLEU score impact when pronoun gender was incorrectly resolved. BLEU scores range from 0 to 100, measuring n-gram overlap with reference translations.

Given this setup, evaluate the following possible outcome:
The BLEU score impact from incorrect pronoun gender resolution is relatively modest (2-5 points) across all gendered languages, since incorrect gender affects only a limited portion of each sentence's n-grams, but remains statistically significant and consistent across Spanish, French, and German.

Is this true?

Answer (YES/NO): NO